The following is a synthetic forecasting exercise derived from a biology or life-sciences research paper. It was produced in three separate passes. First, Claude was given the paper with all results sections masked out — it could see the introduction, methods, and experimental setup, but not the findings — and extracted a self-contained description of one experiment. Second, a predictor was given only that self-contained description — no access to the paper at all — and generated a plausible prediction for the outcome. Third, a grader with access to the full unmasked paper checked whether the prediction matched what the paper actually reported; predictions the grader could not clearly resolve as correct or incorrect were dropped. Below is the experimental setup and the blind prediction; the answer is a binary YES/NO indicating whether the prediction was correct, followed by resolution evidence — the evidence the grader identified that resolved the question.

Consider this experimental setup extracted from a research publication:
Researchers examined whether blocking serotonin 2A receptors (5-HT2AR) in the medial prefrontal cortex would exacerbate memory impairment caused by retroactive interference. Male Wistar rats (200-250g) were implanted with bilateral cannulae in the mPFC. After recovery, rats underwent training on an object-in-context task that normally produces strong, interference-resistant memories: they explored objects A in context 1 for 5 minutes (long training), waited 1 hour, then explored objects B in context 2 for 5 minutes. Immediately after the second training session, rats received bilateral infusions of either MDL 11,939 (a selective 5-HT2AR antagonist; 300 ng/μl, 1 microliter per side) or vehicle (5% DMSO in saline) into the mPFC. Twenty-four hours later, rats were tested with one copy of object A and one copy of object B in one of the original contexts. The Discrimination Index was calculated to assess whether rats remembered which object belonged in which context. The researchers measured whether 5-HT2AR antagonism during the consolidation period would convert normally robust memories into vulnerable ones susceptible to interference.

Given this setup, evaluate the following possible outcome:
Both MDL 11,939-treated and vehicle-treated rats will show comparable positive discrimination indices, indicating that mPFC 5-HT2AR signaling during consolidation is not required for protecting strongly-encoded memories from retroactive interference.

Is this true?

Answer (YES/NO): YES